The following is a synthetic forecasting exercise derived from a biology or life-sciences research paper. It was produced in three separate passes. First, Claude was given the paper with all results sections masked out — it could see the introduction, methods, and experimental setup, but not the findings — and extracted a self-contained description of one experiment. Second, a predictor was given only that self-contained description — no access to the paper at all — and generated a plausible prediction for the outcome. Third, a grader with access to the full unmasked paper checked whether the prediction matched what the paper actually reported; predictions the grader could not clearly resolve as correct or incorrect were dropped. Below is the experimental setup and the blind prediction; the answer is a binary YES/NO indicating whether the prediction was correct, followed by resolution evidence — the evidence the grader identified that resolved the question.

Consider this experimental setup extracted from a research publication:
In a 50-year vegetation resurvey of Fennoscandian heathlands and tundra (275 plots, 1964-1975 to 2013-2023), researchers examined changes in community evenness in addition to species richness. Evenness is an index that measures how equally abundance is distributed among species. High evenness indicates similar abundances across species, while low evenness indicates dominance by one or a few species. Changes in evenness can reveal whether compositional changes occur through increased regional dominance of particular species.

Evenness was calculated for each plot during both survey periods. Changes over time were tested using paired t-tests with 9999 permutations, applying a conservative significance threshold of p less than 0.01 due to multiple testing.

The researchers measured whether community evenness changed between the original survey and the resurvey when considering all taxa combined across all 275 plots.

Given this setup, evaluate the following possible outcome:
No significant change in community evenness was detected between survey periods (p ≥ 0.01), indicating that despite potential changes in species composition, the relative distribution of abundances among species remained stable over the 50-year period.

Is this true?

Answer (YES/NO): NO